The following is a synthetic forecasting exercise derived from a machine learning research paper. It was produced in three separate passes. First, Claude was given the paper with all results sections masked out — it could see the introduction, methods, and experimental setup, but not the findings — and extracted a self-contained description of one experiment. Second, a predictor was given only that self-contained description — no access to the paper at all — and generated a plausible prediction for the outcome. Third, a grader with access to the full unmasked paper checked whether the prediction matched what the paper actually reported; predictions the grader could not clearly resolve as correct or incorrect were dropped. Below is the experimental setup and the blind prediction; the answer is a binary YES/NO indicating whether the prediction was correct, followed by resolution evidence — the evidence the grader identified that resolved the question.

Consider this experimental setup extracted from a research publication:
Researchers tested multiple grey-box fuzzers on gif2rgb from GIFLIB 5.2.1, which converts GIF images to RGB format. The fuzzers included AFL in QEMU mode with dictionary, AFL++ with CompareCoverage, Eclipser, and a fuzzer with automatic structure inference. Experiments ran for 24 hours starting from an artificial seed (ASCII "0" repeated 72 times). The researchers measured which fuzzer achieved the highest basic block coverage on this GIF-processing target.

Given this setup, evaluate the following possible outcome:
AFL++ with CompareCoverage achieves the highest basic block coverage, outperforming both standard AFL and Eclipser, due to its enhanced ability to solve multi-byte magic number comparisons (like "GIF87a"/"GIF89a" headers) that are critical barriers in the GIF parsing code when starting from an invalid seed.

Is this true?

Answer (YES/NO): NO